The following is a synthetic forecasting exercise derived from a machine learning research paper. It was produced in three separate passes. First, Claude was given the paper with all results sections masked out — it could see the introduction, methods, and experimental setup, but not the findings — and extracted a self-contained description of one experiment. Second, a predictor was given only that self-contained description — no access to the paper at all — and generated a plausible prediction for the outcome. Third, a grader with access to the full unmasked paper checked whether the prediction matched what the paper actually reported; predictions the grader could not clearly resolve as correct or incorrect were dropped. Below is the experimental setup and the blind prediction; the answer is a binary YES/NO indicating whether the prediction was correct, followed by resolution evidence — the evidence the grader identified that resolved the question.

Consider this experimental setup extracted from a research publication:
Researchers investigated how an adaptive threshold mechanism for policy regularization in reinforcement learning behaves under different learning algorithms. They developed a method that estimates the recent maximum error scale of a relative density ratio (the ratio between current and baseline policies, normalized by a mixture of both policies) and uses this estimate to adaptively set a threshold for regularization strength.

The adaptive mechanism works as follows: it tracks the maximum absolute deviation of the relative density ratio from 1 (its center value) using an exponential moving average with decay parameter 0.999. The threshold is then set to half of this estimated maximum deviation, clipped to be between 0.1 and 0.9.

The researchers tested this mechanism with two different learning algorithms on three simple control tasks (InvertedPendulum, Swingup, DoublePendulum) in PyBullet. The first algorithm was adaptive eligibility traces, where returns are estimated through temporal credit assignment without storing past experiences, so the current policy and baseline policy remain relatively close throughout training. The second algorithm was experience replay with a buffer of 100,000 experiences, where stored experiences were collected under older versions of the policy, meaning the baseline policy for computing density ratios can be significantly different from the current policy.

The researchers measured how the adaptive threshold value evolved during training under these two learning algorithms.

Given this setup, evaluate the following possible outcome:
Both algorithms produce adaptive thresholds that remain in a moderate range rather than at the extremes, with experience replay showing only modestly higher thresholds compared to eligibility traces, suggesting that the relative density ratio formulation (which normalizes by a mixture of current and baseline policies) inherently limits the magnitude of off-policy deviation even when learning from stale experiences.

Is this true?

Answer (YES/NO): NO